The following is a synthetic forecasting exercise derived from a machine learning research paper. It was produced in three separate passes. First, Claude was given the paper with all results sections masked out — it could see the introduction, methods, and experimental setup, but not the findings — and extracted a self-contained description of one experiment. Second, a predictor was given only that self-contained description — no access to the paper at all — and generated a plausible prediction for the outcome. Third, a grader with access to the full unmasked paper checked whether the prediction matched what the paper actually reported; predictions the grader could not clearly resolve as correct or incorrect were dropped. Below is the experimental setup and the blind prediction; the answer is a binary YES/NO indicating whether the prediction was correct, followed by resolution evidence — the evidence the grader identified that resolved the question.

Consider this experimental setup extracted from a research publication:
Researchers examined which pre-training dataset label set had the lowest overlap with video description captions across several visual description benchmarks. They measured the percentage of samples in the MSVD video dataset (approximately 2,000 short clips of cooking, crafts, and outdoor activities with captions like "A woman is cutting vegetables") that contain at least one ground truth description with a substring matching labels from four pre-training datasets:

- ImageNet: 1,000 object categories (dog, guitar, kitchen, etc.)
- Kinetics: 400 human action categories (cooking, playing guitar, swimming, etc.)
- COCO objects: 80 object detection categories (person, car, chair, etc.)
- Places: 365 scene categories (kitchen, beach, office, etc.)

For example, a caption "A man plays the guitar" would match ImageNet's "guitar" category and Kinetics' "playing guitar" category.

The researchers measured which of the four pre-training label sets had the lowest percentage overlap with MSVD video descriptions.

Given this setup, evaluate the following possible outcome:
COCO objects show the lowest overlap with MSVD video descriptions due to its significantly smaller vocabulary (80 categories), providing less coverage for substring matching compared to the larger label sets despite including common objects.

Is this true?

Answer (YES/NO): NO